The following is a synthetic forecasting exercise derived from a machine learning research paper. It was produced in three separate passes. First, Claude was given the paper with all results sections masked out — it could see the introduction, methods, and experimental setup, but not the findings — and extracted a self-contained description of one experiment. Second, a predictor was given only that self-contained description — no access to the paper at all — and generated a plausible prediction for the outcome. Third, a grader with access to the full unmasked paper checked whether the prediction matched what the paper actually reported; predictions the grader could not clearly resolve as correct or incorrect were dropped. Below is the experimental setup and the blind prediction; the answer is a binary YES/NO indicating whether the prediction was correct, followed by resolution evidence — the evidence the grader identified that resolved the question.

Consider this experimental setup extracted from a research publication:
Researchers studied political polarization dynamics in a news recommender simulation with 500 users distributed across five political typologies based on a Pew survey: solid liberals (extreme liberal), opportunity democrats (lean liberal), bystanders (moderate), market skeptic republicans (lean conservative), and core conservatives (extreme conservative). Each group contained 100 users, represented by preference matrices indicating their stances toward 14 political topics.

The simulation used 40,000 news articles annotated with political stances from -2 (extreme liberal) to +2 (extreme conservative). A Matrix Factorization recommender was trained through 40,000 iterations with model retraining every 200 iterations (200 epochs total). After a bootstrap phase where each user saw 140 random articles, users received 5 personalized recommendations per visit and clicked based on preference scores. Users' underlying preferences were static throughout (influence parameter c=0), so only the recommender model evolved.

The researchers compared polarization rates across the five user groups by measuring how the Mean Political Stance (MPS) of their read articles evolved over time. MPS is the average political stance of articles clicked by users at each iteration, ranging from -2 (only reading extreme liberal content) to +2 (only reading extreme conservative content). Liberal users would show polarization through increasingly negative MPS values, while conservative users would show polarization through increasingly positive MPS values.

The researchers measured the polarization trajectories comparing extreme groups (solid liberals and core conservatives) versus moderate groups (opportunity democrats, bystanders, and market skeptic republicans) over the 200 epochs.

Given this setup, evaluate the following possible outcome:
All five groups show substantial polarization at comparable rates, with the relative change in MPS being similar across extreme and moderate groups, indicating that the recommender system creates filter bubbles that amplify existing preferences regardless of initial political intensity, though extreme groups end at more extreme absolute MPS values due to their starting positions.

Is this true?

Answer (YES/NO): NO